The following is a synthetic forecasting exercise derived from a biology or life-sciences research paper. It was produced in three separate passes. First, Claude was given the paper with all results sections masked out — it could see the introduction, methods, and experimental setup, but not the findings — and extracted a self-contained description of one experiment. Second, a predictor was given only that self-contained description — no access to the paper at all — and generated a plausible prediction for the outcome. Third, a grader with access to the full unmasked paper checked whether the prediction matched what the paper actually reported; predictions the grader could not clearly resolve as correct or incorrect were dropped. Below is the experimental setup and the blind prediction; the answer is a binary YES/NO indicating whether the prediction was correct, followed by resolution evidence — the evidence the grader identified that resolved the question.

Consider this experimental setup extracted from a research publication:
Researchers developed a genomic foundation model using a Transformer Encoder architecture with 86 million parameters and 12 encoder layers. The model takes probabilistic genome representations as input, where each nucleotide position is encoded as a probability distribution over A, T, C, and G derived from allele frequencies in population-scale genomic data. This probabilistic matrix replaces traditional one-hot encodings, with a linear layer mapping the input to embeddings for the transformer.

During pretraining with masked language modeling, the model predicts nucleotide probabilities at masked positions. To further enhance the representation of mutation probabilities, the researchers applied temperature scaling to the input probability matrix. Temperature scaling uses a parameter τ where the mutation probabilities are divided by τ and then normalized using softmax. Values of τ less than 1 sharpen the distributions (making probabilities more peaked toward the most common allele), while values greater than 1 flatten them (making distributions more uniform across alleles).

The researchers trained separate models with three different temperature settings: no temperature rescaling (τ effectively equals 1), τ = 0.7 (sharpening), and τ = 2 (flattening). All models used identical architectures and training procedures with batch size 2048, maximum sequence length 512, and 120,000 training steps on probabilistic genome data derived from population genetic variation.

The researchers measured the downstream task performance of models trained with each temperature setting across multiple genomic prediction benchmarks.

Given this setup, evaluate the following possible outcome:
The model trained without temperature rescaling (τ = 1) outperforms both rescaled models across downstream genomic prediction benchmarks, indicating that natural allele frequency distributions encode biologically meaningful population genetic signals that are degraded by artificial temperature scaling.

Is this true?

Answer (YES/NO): NO